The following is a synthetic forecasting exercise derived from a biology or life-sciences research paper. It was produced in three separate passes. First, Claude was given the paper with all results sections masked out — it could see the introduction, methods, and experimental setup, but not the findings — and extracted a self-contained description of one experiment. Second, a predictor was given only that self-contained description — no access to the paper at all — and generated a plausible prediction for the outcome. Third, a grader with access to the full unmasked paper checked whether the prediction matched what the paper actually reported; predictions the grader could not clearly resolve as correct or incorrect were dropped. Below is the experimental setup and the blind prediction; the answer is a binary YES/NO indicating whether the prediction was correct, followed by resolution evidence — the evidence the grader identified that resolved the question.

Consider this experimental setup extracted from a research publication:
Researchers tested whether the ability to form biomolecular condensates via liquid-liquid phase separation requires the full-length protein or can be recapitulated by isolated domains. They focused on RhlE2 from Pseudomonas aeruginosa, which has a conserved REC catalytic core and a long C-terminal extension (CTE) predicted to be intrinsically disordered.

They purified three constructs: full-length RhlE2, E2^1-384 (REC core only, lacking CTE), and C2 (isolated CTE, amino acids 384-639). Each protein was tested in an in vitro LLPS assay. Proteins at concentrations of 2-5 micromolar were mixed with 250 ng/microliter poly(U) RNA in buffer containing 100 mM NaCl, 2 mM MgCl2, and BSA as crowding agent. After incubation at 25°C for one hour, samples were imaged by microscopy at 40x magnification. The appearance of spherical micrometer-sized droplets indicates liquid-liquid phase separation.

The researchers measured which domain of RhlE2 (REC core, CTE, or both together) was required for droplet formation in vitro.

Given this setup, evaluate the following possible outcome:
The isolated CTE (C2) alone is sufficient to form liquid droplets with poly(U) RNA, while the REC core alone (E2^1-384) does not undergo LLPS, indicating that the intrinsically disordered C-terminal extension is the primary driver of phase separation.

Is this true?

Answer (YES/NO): YES